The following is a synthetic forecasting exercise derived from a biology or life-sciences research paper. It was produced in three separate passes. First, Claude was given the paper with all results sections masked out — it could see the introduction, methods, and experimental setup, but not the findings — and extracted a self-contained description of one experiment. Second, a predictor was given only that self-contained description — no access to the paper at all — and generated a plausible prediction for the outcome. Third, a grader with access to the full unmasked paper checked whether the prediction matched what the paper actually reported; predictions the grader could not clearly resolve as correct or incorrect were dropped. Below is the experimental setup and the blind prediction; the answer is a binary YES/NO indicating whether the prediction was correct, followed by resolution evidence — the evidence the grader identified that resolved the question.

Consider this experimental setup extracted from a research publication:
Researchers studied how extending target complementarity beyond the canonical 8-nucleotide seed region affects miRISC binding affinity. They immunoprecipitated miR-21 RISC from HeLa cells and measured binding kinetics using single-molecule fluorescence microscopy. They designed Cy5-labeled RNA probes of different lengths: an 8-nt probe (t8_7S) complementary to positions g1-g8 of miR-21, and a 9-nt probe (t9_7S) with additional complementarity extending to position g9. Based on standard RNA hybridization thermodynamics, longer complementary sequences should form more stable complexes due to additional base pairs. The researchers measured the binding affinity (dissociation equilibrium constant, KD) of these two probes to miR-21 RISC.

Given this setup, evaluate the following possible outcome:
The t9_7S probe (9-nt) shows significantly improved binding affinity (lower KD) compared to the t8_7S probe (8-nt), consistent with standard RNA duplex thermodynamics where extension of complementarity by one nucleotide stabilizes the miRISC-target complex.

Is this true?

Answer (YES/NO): NO